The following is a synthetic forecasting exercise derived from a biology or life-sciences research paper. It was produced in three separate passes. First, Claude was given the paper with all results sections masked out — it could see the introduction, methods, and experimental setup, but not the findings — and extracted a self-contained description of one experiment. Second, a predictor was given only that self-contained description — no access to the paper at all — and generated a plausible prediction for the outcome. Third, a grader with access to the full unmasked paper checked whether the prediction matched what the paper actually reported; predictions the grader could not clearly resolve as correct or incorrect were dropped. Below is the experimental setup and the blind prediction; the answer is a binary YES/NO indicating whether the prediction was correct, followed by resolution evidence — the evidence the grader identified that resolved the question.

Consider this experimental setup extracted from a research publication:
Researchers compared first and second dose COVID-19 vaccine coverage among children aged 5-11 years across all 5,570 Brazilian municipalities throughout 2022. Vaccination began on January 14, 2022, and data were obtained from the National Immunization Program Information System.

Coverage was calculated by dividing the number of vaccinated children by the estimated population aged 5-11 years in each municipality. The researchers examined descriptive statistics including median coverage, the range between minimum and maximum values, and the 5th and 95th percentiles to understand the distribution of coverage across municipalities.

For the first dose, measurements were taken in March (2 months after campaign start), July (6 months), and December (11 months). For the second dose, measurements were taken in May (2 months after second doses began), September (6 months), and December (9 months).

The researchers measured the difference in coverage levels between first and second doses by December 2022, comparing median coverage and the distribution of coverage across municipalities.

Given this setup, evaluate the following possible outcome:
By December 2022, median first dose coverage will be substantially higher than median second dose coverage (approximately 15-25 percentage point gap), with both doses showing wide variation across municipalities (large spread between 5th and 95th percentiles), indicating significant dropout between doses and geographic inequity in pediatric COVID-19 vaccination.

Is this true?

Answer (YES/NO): YES